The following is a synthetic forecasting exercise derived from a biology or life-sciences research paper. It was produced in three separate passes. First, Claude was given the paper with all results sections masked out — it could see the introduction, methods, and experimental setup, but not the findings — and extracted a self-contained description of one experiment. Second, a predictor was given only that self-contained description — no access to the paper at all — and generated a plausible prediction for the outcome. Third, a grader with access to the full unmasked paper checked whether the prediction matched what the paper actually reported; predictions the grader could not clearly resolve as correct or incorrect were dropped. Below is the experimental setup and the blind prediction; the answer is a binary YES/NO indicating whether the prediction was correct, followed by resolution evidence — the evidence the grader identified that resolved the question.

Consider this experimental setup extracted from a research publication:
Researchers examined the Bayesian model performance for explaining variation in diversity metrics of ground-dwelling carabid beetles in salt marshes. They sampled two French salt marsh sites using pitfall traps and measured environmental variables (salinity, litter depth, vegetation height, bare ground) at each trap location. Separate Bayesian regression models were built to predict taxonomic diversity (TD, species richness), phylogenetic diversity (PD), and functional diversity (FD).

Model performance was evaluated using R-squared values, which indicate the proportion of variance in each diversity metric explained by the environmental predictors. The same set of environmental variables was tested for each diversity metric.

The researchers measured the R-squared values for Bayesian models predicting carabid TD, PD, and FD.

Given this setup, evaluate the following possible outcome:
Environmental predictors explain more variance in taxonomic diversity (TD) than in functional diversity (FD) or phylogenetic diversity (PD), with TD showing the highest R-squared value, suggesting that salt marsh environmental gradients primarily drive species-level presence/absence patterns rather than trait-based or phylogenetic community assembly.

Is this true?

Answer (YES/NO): YES